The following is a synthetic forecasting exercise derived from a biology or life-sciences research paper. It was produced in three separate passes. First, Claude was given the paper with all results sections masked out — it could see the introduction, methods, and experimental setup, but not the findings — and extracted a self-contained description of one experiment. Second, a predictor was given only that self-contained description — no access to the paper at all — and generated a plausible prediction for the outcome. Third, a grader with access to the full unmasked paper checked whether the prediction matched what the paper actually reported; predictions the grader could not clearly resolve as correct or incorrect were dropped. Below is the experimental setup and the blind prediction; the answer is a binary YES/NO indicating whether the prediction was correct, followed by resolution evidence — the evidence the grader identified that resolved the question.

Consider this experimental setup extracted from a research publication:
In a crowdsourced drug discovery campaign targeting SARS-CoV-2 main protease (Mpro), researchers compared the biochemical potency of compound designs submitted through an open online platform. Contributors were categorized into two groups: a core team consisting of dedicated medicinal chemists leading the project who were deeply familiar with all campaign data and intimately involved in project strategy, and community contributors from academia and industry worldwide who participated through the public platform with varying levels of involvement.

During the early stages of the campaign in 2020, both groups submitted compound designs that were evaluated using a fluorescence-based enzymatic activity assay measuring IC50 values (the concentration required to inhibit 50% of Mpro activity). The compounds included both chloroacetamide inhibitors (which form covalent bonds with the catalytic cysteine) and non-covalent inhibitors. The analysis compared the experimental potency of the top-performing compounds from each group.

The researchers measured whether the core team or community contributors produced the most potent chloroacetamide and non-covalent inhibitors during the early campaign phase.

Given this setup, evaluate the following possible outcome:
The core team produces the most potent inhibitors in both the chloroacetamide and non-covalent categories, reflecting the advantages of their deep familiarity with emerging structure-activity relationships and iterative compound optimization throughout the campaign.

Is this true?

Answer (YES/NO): NO